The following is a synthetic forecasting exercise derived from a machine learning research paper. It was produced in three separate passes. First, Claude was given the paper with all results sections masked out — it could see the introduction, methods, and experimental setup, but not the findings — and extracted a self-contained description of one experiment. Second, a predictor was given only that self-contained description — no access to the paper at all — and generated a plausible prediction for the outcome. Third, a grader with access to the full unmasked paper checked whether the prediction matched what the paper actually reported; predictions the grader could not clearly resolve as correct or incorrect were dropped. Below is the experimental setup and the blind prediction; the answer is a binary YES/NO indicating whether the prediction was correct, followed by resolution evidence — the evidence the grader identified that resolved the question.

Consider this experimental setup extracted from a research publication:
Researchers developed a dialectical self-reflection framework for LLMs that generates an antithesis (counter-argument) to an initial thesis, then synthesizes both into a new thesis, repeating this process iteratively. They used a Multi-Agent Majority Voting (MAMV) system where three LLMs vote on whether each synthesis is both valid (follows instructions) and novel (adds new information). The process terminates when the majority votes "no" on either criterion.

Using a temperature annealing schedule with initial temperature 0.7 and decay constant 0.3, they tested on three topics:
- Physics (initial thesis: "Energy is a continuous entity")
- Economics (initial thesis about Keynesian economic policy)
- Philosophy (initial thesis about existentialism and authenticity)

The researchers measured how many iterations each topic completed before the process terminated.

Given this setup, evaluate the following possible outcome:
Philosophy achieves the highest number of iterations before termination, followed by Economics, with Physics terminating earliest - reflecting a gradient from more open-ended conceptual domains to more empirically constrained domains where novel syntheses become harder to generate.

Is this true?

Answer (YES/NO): NO